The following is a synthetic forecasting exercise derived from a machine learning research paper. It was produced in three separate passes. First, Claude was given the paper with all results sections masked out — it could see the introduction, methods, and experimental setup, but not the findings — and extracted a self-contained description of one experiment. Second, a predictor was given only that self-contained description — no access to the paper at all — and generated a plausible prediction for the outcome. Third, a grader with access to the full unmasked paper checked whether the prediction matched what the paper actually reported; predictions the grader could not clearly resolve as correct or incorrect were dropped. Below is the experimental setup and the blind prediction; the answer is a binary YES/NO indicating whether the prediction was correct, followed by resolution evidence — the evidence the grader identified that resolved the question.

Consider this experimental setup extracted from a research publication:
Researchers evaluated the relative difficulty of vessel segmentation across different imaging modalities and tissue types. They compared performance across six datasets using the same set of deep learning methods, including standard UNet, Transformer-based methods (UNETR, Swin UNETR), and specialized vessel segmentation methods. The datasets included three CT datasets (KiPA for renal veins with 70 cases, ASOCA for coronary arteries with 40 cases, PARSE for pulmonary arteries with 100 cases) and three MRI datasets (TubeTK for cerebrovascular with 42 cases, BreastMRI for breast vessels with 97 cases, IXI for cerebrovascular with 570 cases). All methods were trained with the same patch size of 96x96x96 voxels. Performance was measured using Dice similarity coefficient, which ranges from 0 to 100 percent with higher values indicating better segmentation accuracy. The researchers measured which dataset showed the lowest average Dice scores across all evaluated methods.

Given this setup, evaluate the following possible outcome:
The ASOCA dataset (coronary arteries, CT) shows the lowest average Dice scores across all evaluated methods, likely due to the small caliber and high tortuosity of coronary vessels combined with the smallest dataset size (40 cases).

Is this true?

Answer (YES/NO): NO